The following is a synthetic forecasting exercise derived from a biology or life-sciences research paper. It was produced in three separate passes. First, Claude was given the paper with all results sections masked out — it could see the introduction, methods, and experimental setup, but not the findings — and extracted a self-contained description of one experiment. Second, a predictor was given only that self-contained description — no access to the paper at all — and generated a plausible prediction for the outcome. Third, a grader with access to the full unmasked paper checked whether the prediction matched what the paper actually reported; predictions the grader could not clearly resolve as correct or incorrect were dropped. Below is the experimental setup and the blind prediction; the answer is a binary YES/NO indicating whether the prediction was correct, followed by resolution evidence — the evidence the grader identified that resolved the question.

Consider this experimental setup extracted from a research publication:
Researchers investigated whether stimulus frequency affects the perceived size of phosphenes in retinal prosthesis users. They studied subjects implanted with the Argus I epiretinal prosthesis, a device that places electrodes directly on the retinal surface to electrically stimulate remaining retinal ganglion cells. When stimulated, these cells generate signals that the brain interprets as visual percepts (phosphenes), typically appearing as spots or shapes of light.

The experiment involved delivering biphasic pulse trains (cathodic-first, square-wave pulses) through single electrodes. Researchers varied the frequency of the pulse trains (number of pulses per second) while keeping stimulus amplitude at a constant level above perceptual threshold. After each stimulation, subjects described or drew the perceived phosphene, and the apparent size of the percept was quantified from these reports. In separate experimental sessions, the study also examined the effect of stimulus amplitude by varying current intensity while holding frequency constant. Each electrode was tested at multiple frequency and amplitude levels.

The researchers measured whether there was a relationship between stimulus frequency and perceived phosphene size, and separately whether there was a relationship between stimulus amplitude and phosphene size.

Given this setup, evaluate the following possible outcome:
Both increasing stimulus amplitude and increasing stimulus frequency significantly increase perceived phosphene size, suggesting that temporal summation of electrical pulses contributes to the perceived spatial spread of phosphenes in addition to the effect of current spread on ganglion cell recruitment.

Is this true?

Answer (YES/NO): NO